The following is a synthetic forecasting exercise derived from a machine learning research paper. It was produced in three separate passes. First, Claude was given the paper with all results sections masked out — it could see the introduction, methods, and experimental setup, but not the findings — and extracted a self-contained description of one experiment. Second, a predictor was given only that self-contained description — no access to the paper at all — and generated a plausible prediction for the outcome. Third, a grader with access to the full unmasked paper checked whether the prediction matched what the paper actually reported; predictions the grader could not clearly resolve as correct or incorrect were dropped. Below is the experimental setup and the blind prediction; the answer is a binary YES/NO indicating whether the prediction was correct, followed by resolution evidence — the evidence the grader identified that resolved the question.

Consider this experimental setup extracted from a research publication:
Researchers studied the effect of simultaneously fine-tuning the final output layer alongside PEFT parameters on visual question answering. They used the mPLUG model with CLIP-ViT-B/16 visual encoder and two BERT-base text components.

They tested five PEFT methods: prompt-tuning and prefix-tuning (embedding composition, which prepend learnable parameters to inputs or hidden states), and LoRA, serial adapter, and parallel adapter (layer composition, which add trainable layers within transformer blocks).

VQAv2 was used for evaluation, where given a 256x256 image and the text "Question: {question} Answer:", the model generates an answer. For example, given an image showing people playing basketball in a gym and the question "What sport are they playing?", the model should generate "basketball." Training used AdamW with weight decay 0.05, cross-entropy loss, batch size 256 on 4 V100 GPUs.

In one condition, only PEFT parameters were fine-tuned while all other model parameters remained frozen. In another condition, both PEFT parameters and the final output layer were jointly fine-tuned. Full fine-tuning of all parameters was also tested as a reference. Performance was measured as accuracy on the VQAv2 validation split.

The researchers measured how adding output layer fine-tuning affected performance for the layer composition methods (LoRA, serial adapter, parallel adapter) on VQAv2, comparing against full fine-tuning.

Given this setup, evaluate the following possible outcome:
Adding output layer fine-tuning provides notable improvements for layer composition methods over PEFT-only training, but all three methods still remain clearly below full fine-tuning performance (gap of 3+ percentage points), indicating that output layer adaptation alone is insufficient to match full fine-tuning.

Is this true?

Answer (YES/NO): NO